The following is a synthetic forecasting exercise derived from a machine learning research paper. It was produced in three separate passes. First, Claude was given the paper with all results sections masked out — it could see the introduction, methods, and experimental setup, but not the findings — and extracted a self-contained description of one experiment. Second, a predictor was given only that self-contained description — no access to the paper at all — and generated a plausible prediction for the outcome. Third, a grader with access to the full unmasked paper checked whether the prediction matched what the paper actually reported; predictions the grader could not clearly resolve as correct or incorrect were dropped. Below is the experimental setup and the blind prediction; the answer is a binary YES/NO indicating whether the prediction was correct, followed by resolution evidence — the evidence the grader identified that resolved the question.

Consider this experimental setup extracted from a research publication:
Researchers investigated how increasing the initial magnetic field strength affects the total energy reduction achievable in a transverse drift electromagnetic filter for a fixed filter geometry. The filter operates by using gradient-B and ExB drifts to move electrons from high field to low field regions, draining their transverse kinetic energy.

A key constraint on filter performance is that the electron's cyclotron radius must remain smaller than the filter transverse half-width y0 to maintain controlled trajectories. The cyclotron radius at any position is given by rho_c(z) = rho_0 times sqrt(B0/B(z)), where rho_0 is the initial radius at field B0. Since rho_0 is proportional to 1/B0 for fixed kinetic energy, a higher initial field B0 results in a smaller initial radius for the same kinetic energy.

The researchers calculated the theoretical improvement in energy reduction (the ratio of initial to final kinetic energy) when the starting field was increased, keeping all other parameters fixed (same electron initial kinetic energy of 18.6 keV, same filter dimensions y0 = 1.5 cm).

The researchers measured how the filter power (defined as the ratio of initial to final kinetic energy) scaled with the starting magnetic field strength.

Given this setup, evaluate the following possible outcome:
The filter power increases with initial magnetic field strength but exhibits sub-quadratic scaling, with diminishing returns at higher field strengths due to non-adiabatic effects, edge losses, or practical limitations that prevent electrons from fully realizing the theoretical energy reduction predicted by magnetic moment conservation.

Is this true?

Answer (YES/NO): NO